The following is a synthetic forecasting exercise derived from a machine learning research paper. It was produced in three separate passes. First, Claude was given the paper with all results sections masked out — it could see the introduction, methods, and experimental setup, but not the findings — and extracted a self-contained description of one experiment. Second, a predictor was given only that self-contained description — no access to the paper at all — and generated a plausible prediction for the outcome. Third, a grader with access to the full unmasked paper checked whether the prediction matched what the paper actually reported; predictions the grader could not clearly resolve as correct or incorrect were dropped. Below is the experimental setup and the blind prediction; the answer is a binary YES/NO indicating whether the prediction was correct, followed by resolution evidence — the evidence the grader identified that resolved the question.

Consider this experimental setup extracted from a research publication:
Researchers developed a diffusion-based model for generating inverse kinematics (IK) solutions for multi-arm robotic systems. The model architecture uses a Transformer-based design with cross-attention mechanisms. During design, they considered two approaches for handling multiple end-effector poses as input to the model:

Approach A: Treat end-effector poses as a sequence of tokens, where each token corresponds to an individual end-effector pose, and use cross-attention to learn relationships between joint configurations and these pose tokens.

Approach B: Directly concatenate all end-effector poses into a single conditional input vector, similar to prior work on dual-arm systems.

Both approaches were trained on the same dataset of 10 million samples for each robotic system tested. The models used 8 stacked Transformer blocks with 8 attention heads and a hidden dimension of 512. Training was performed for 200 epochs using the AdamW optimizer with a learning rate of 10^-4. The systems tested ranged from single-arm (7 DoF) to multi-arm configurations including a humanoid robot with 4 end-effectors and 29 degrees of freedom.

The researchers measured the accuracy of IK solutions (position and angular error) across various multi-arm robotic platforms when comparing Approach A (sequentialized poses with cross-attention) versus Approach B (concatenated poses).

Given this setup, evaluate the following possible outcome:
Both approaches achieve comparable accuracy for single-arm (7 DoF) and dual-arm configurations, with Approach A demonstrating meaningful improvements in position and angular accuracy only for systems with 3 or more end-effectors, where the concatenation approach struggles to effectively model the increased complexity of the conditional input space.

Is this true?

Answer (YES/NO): NO